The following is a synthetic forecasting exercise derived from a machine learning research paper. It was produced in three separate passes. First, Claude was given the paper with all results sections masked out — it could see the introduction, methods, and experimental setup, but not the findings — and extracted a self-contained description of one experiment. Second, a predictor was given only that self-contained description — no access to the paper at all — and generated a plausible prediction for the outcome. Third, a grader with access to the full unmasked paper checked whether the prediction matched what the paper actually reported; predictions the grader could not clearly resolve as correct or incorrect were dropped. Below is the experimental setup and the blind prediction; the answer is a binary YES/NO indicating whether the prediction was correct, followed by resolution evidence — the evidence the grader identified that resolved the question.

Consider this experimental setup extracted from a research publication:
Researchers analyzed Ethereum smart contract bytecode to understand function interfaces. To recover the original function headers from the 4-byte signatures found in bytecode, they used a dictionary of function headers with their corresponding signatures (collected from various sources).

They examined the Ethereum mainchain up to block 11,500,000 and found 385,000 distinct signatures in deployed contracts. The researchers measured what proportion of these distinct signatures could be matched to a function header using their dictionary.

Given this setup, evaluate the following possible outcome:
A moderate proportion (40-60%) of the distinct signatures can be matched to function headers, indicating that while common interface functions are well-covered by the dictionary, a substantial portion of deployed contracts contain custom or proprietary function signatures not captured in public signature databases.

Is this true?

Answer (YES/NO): NO